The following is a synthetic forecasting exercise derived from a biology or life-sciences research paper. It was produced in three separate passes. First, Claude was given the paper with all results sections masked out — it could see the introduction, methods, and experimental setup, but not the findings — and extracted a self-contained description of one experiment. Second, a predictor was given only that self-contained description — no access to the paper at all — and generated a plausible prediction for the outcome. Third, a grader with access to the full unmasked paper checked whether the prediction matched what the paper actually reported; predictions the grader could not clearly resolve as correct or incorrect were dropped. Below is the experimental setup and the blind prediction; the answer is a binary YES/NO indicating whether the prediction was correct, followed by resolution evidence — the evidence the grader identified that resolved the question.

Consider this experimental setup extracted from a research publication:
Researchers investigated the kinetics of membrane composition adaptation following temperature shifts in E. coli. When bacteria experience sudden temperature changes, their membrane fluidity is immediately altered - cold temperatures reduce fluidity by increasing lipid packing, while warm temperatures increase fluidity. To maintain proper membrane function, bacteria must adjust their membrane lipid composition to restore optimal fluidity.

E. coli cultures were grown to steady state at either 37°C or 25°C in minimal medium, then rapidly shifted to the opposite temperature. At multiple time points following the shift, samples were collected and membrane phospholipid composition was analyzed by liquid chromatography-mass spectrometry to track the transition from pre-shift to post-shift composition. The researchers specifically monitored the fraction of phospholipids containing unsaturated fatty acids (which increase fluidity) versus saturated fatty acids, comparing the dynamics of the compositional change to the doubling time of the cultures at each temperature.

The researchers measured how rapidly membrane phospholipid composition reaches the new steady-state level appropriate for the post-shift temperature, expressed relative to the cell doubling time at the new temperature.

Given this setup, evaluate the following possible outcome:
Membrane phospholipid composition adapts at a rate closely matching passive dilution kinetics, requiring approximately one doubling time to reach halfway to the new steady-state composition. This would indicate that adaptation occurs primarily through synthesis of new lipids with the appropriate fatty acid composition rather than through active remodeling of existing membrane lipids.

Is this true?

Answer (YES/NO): NO